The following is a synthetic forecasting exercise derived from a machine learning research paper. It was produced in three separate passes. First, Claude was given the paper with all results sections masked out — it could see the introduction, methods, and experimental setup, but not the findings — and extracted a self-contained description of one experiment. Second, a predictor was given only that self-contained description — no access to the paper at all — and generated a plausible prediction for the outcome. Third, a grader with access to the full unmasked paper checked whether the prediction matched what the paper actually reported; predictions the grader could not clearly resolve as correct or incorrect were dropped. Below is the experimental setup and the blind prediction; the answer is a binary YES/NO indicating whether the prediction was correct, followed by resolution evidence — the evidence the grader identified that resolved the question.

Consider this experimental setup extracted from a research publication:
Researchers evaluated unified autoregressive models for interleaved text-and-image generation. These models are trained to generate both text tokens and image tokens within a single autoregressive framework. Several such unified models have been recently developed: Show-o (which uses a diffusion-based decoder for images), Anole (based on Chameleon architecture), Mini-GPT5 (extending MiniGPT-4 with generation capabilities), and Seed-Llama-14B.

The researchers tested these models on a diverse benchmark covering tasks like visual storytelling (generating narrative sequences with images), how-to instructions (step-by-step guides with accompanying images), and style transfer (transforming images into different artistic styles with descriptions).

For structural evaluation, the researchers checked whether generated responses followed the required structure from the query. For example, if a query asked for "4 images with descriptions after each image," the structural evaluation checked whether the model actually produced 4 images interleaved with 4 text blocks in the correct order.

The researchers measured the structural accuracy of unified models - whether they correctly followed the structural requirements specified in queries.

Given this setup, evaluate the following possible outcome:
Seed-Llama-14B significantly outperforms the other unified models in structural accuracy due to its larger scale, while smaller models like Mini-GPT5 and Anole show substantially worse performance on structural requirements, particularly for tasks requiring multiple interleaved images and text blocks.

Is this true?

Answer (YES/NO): NO